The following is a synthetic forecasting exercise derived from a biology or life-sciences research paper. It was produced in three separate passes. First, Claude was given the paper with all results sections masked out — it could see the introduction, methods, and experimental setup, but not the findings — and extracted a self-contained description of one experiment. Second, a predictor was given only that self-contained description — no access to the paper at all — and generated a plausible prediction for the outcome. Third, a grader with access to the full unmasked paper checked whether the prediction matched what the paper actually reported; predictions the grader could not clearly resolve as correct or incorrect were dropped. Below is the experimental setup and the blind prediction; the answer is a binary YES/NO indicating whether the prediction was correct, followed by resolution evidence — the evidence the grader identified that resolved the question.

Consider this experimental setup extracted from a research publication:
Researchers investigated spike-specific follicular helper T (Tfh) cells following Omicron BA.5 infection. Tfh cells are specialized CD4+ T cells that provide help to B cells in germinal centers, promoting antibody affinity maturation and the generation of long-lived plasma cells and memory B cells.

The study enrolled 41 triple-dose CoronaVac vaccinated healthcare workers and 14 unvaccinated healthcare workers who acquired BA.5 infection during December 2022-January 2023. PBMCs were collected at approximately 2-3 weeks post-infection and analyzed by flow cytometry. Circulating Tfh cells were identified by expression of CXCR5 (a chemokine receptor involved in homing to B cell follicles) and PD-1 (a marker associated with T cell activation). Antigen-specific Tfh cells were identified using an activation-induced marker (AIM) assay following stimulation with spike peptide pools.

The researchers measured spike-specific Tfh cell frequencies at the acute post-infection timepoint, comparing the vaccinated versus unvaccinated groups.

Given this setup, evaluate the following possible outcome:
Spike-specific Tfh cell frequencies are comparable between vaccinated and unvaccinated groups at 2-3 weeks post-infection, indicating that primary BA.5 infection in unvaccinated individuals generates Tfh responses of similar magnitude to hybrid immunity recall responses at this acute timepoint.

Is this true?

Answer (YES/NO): NO